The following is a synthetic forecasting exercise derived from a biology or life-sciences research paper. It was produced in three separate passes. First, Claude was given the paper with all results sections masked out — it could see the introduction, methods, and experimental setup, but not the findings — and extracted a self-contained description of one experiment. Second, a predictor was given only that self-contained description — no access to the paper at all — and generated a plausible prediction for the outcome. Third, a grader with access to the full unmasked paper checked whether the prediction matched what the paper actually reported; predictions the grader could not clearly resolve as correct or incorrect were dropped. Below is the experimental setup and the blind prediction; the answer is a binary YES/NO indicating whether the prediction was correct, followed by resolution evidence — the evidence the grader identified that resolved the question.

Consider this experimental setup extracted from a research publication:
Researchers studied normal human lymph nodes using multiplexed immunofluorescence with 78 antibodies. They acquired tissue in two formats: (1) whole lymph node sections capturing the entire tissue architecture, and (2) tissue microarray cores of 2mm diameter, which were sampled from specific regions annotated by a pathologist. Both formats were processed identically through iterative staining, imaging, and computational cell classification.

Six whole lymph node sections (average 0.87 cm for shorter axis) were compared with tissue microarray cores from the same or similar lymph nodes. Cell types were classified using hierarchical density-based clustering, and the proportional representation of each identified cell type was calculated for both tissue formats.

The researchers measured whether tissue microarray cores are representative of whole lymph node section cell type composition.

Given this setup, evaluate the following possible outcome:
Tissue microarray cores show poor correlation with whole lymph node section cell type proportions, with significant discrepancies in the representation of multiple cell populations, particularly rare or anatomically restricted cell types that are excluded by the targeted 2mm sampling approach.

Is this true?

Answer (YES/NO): NO